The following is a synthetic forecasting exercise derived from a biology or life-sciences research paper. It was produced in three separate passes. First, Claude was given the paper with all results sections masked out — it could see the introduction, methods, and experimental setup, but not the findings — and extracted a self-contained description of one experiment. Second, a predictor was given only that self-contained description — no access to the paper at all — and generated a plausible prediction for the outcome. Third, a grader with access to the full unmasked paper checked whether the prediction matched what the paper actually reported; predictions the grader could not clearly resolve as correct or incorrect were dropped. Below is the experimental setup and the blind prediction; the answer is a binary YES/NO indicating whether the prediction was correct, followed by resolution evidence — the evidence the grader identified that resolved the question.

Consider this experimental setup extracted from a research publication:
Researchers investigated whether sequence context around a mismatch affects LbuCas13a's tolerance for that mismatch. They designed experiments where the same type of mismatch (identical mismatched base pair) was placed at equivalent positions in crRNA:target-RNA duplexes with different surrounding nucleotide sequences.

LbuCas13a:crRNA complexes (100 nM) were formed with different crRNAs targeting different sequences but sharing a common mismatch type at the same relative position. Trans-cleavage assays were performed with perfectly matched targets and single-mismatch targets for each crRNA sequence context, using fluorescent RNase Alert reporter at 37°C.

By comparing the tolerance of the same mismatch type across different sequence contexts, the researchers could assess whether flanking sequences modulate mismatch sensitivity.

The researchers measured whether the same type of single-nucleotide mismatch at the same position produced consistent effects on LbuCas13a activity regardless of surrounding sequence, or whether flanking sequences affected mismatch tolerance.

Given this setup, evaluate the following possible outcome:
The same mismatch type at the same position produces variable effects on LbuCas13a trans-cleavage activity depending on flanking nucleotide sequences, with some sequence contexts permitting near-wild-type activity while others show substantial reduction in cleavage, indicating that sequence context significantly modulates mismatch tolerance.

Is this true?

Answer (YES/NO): YES